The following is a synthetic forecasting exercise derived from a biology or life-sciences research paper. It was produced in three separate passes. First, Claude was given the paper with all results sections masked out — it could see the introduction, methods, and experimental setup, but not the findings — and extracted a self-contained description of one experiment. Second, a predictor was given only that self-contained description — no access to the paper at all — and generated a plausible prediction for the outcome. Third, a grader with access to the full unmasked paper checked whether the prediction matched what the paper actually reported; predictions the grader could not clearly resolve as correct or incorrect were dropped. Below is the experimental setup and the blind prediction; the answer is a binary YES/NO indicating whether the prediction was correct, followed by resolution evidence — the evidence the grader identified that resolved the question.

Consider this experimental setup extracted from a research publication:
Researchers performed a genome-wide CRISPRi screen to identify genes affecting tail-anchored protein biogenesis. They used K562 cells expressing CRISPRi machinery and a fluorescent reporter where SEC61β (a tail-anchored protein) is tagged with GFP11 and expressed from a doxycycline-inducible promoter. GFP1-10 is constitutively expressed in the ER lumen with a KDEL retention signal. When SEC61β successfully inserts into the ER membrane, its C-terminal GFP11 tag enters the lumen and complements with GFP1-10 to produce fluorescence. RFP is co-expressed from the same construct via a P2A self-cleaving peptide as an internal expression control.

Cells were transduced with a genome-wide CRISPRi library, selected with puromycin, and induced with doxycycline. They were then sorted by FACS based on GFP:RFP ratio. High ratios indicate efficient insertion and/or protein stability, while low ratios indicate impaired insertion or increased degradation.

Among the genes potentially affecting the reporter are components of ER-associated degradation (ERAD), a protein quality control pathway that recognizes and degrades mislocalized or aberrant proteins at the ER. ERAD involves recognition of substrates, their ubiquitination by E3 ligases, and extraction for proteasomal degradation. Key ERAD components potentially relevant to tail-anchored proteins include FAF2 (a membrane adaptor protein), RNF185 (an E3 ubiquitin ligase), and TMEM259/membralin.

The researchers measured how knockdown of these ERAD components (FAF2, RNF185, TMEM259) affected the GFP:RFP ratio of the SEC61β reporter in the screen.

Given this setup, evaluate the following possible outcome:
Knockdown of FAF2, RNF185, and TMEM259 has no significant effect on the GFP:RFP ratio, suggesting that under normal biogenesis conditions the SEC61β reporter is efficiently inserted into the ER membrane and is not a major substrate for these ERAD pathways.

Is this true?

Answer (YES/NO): NO